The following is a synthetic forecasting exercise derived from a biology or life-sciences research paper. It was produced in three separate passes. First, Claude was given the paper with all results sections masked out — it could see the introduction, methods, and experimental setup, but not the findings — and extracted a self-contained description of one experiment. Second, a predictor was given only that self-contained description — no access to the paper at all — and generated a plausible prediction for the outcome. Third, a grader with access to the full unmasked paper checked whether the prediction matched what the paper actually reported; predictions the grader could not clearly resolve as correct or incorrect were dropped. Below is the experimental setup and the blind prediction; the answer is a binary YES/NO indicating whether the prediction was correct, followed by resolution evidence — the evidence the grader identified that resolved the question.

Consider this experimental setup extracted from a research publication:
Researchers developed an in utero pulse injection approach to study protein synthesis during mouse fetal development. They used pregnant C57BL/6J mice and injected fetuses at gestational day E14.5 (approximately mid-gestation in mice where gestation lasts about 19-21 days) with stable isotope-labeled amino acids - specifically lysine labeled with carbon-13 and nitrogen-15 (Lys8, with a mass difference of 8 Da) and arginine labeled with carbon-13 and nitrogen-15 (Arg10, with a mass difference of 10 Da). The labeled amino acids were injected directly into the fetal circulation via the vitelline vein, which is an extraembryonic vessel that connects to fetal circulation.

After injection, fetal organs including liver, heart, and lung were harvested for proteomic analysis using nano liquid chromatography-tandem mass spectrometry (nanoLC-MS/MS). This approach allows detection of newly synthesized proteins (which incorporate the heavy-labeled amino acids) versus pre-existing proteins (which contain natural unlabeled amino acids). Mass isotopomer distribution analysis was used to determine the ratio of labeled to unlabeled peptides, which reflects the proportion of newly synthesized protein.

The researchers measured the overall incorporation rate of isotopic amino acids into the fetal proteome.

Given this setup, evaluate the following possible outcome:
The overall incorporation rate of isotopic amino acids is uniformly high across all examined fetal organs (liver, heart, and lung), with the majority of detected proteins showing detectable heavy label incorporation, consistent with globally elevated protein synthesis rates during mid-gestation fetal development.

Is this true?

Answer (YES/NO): NO